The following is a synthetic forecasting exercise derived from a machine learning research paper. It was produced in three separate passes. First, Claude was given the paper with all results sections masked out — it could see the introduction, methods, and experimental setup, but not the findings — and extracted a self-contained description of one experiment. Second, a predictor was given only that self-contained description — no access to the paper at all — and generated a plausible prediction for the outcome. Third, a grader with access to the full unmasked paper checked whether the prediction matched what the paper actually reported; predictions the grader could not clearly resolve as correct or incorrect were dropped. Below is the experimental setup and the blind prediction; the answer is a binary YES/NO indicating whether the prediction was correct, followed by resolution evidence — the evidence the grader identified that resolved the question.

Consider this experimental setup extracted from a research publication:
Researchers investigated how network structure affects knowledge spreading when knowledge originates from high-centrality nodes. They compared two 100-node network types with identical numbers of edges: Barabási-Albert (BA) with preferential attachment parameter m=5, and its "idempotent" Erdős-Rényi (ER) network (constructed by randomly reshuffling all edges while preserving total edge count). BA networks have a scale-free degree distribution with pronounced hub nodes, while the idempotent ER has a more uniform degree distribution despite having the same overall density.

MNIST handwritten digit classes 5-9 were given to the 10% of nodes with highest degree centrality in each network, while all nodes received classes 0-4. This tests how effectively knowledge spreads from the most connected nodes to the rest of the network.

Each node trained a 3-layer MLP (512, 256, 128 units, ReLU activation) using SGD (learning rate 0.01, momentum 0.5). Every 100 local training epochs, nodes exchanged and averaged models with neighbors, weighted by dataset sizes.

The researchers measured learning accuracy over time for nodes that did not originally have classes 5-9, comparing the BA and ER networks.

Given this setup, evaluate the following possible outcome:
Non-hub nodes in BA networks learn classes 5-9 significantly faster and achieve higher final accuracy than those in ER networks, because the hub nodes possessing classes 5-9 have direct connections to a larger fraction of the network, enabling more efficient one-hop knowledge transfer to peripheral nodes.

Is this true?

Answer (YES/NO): YES